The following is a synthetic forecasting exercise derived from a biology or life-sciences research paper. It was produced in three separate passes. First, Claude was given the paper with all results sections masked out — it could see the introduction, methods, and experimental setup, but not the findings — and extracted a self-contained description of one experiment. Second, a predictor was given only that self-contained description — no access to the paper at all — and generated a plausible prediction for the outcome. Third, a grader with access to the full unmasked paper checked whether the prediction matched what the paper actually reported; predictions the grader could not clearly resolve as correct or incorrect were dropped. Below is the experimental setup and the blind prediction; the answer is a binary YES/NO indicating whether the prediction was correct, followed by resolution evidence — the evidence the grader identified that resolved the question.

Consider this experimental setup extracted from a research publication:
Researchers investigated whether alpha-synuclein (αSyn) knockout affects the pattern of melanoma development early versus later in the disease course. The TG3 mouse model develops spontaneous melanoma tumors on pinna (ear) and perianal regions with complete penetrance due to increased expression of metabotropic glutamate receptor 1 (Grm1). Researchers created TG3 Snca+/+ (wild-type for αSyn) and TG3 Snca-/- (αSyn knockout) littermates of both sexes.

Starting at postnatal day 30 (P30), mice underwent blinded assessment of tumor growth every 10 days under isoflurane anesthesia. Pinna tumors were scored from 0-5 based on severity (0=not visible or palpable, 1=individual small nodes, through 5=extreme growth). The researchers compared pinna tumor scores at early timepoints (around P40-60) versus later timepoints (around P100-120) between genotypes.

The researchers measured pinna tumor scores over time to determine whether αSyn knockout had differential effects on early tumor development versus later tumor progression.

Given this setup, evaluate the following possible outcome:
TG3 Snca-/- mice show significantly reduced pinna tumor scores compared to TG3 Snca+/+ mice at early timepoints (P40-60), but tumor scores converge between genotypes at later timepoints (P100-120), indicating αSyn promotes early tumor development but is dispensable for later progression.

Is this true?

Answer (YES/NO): NO